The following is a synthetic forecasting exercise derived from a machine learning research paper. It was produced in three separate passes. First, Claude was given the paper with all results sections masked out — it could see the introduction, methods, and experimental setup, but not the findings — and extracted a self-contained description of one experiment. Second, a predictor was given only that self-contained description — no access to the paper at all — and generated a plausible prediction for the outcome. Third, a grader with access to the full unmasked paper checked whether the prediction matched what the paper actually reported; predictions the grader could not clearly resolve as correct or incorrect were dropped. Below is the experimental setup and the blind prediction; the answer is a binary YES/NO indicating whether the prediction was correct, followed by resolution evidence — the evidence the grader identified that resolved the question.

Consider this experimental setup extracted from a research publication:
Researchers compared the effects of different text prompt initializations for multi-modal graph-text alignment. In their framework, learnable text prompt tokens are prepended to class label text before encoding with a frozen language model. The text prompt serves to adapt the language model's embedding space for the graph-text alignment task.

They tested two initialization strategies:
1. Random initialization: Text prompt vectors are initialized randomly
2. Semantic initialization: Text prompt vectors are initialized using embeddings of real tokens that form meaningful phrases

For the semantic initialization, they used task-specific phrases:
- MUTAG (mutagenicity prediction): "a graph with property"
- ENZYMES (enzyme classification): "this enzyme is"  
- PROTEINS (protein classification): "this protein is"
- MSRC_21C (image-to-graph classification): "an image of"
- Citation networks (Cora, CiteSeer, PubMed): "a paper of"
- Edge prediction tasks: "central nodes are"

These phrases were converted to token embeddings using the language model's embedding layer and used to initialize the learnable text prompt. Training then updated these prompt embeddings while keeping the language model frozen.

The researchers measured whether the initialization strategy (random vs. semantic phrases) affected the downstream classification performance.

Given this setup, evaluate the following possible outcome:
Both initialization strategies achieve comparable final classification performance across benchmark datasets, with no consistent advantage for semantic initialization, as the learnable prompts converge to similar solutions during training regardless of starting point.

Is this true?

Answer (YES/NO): YES